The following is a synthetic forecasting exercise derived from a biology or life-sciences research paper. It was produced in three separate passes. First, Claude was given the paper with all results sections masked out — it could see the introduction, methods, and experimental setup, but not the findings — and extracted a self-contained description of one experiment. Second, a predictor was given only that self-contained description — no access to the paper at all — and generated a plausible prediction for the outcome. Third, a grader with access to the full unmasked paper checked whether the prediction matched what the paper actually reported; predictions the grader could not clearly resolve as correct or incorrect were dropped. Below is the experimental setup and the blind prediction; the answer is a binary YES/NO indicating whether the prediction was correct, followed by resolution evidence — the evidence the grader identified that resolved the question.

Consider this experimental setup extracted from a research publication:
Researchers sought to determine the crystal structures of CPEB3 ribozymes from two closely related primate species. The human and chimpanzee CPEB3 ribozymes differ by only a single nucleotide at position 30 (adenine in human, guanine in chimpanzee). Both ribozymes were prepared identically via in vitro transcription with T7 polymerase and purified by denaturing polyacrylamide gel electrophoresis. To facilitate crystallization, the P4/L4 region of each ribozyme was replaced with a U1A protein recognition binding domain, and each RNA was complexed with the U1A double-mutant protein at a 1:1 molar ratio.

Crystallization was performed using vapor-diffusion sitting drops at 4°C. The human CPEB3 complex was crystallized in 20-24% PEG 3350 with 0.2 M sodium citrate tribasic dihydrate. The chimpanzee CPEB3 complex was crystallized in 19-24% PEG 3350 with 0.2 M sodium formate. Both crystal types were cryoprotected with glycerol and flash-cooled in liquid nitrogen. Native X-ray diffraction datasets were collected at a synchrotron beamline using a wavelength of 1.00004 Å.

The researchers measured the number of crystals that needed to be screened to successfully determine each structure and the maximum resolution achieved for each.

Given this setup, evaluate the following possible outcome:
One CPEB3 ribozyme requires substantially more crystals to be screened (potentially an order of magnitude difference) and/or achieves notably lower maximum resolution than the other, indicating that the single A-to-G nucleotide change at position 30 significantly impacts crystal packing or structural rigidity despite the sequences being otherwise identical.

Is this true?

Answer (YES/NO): YES